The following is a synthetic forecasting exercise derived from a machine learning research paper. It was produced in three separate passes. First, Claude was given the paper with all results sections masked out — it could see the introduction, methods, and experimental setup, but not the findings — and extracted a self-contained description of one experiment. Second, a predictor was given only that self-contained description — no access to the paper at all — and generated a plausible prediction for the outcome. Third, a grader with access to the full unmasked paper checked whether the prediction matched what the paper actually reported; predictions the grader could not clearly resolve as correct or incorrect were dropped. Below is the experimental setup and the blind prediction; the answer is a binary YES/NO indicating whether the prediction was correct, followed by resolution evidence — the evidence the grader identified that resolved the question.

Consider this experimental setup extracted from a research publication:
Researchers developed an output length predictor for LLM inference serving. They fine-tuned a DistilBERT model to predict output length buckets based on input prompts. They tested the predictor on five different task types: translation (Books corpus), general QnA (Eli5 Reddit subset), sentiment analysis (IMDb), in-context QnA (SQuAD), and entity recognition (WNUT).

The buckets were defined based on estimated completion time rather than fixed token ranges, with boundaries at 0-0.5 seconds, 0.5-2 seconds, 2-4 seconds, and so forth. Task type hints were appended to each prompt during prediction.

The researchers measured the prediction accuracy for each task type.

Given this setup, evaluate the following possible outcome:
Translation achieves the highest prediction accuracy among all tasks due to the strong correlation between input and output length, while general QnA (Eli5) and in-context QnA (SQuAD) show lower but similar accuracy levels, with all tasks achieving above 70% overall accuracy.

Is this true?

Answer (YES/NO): NO